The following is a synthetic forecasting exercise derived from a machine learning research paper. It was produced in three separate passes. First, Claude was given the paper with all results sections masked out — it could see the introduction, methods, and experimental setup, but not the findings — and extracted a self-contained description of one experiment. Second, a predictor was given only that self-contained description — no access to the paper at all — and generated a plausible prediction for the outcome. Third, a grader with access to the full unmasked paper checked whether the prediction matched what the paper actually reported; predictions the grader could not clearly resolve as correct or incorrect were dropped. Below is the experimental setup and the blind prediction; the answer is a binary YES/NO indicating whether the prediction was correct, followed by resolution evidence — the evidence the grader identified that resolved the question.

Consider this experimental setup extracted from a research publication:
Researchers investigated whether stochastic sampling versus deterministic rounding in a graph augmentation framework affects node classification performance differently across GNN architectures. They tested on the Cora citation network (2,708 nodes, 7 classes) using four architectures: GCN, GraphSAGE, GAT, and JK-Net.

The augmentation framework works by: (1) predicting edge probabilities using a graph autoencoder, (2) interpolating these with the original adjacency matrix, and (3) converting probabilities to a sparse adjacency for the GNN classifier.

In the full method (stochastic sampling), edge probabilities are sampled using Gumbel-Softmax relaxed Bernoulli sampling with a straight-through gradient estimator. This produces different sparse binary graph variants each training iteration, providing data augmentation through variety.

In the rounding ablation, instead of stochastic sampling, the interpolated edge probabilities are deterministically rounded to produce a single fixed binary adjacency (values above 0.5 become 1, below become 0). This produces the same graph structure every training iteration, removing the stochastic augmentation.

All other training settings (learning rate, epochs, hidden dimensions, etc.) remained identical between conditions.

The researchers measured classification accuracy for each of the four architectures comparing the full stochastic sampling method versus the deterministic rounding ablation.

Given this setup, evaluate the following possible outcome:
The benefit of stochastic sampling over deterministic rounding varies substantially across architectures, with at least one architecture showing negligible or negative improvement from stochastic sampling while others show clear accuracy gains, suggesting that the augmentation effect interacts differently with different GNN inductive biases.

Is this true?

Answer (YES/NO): NO